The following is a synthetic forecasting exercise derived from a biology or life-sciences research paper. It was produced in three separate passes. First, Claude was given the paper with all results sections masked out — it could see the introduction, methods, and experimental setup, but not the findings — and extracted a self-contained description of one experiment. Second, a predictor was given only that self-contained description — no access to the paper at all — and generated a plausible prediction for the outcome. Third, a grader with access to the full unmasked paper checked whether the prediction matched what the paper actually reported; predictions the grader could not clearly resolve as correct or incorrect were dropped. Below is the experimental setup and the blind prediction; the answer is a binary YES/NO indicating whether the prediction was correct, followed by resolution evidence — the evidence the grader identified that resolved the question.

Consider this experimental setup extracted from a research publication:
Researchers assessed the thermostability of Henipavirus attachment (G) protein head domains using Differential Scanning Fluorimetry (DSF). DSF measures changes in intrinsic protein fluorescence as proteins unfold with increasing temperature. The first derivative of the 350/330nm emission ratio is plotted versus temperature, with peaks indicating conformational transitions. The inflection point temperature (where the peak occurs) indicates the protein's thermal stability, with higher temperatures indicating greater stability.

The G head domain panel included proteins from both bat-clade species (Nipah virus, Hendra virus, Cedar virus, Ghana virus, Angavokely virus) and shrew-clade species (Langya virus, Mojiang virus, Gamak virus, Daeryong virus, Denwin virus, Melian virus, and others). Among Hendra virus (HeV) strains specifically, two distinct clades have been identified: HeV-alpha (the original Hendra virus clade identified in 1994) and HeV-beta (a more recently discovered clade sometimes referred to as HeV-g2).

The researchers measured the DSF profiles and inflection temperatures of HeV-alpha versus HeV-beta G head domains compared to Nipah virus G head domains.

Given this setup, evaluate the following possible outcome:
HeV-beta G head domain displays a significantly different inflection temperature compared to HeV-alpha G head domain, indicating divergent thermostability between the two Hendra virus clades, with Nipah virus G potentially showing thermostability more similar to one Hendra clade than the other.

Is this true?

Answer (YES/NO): YES